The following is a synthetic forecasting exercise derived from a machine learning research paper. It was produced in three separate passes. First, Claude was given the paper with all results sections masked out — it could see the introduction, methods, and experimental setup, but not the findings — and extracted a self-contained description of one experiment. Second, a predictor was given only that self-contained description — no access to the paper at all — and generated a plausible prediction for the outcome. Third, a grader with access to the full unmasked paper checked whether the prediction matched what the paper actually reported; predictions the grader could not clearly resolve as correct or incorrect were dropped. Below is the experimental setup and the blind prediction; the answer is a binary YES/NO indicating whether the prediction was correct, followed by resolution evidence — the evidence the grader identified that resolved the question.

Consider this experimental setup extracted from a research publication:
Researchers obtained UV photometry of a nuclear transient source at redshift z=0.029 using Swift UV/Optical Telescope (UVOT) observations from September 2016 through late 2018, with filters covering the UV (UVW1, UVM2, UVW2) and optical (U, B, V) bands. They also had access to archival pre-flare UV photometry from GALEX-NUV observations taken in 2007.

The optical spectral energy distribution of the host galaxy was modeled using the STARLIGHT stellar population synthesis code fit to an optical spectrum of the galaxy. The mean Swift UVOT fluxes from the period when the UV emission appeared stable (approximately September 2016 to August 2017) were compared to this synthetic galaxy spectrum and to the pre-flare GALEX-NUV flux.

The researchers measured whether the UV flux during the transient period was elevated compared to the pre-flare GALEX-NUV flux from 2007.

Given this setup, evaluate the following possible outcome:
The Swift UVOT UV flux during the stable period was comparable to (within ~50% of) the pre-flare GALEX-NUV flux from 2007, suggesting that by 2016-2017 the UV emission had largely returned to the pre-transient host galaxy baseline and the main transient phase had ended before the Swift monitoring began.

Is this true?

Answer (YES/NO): NO